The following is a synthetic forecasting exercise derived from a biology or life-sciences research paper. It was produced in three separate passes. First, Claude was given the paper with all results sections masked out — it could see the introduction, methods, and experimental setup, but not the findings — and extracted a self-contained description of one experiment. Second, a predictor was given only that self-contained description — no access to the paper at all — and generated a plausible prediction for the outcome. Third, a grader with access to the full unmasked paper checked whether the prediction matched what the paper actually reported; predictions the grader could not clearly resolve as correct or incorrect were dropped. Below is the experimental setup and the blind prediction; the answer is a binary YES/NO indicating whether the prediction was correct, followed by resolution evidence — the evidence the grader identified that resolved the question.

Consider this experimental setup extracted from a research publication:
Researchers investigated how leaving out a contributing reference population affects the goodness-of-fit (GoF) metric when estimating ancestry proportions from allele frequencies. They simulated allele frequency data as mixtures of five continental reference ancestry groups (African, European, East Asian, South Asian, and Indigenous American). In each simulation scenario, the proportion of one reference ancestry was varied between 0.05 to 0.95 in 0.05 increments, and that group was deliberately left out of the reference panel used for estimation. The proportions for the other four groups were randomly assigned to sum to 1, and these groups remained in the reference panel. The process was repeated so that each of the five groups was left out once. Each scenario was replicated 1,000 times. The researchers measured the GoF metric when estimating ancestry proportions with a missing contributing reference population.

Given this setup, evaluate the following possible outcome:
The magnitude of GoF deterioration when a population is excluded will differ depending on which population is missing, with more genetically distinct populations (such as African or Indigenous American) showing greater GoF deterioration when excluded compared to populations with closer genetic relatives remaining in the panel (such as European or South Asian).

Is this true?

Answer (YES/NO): YES